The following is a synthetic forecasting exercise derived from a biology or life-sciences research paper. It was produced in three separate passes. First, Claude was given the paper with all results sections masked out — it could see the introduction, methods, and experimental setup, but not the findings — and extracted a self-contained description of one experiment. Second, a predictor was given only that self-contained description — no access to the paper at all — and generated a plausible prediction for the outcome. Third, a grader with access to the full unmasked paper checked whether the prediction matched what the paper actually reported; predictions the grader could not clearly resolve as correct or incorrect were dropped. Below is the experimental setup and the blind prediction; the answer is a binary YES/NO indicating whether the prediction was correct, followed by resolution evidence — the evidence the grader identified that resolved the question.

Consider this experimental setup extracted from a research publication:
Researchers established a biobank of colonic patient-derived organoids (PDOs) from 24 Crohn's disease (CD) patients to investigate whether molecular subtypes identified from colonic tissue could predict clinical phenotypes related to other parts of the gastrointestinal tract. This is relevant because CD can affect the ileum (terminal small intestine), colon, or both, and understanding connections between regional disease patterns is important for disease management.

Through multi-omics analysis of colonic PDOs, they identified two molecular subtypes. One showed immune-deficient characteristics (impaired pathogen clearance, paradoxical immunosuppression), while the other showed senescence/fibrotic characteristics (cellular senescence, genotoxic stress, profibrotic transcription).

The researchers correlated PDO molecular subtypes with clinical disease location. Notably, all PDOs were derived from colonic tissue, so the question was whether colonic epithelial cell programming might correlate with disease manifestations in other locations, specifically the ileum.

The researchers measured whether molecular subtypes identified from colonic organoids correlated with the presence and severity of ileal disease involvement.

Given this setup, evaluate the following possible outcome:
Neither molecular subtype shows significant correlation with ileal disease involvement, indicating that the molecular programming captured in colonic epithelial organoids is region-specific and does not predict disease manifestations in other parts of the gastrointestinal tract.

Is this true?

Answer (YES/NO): NO